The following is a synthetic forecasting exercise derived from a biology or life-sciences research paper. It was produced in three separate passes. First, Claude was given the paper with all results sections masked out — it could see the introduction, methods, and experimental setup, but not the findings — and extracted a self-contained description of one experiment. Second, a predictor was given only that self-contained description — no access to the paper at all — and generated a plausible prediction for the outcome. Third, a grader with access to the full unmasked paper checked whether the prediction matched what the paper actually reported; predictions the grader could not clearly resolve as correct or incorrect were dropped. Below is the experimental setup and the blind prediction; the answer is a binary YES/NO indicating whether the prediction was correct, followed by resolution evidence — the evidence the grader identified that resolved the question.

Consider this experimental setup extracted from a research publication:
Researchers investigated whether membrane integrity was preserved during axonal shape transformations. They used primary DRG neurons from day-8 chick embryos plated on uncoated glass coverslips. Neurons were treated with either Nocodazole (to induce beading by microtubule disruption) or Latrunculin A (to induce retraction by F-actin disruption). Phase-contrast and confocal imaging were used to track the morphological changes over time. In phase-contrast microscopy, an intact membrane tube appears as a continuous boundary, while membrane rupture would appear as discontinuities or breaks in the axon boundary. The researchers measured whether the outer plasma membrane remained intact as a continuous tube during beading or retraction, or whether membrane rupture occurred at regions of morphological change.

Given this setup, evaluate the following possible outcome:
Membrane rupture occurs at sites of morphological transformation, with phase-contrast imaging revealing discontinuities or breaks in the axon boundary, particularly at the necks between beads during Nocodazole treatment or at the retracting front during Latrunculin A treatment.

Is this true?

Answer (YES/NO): NO